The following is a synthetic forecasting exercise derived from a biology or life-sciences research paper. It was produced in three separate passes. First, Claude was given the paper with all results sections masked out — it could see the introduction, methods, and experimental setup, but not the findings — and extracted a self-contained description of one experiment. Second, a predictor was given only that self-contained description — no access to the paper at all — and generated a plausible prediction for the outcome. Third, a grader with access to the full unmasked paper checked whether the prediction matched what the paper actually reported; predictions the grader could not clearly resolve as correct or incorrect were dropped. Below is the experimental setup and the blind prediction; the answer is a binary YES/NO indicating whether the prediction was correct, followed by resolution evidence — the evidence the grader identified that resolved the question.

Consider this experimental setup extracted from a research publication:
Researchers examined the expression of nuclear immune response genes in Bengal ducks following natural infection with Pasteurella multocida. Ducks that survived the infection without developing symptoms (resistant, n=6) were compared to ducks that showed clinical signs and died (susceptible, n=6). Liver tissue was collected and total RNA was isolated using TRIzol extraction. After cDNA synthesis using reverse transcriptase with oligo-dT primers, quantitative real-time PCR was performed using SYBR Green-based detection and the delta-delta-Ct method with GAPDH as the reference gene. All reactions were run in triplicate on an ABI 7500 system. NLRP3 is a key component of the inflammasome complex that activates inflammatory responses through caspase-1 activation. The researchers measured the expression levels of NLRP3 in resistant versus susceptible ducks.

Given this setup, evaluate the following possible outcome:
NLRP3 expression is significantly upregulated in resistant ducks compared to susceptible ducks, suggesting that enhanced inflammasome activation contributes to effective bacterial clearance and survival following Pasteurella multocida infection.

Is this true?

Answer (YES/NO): YES